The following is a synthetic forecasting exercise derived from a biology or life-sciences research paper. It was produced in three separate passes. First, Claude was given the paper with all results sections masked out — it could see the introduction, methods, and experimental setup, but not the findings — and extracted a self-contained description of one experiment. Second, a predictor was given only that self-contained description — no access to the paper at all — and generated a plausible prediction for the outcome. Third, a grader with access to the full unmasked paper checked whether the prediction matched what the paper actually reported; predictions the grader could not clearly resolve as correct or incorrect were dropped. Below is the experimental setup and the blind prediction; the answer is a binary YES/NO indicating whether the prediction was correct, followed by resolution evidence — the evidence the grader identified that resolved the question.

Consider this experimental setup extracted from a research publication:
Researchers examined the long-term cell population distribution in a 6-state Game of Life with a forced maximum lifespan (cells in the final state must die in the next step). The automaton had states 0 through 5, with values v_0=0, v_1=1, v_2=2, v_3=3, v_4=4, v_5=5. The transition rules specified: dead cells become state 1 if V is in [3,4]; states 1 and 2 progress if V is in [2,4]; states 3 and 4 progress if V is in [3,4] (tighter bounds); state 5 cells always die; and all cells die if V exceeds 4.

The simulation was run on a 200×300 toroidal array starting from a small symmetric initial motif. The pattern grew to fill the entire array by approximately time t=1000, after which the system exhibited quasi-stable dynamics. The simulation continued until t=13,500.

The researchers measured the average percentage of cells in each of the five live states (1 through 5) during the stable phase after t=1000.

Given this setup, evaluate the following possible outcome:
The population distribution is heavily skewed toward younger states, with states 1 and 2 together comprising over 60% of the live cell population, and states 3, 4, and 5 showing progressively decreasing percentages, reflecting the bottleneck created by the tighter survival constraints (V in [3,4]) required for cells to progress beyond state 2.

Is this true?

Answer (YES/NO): YES